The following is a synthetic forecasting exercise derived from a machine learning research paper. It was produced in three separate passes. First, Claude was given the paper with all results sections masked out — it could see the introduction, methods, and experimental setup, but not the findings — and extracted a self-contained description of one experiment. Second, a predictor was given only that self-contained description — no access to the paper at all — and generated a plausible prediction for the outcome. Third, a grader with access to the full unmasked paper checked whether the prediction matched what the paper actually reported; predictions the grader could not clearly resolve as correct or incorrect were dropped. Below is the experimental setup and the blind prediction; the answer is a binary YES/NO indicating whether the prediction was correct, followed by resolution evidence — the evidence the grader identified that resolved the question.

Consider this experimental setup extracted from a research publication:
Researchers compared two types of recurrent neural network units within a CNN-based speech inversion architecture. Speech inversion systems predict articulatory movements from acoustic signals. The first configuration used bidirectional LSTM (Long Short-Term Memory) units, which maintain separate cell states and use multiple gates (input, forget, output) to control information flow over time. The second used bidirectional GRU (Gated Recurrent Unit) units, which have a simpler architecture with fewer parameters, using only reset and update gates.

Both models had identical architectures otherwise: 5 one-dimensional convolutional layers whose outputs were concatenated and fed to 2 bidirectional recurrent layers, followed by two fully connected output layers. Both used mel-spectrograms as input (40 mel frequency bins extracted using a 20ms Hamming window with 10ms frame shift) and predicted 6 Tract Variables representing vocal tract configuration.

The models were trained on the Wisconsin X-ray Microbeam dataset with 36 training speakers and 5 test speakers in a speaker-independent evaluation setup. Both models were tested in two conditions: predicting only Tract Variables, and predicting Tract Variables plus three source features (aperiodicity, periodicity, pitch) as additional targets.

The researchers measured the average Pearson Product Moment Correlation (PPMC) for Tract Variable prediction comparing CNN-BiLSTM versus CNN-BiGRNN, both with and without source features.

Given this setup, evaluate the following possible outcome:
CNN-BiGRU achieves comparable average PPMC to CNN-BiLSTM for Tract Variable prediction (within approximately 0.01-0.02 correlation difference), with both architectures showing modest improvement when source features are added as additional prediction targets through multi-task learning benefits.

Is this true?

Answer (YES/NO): NO